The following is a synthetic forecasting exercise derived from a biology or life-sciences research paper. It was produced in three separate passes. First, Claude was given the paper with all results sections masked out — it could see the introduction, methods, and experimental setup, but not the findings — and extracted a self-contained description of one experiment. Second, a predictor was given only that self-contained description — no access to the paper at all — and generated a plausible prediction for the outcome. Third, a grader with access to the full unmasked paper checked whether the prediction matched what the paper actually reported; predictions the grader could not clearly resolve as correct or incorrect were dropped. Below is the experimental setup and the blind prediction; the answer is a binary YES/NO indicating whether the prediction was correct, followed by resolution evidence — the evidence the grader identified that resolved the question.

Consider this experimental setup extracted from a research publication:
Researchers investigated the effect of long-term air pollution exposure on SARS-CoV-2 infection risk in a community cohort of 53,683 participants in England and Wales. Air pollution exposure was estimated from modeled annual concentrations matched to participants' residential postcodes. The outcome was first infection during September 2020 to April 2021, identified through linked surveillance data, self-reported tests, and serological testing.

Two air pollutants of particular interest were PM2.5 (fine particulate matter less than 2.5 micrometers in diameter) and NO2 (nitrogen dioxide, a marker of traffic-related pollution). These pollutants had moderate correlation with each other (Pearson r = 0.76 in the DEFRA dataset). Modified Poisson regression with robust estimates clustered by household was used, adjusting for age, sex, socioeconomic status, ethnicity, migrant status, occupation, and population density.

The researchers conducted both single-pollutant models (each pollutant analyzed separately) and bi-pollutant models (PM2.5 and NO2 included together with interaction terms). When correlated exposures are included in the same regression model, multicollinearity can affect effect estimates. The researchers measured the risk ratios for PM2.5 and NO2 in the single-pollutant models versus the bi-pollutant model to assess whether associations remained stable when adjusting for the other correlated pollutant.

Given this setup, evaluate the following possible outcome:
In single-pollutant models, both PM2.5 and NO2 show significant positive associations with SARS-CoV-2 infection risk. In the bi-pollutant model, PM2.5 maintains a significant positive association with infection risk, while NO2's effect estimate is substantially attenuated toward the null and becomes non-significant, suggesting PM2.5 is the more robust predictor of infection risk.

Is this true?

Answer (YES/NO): NO